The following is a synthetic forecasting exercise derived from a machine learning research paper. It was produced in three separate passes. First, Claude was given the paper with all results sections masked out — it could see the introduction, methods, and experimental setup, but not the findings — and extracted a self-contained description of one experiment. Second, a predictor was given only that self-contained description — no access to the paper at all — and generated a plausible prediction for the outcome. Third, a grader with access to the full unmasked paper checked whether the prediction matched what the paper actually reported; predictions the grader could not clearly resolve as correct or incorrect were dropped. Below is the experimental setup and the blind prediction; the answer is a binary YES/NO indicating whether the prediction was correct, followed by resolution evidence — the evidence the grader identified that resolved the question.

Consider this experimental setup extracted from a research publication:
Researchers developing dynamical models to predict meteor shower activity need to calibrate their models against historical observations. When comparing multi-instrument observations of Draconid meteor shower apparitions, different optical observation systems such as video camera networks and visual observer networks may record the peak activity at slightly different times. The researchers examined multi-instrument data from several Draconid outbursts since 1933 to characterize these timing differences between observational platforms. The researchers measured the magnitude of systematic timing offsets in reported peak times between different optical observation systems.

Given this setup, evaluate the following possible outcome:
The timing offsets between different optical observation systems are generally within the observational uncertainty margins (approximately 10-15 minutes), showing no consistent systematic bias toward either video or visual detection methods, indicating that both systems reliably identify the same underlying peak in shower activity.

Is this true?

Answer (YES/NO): NO